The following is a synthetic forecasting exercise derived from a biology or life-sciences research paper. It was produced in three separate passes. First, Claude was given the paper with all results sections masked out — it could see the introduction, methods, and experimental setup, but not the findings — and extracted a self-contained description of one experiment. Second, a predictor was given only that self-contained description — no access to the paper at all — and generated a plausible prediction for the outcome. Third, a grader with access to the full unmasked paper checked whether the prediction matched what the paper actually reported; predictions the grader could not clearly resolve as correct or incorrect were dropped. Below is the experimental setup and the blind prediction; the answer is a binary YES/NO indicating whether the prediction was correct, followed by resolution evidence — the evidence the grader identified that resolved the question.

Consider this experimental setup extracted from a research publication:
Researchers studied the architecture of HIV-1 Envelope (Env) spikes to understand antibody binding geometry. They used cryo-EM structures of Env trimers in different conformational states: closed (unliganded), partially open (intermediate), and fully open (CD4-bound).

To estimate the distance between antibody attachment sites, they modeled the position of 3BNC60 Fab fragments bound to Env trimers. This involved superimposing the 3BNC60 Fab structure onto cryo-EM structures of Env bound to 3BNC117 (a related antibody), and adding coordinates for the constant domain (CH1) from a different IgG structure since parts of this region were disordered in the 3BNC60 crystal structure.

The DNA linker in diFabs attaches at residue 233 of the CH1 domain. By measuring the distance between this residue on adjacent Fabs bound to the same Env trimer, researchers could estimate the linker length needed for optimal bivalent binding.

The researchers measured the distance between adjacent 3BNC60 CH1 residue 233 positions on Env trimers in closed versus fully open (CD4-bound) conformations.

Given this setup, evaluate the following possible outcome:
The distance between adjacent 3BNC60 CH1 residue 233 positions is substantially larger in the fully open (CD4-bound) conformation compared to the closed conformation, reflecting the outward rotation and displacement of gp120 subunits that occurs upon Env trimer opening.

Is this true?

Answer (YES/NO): YES